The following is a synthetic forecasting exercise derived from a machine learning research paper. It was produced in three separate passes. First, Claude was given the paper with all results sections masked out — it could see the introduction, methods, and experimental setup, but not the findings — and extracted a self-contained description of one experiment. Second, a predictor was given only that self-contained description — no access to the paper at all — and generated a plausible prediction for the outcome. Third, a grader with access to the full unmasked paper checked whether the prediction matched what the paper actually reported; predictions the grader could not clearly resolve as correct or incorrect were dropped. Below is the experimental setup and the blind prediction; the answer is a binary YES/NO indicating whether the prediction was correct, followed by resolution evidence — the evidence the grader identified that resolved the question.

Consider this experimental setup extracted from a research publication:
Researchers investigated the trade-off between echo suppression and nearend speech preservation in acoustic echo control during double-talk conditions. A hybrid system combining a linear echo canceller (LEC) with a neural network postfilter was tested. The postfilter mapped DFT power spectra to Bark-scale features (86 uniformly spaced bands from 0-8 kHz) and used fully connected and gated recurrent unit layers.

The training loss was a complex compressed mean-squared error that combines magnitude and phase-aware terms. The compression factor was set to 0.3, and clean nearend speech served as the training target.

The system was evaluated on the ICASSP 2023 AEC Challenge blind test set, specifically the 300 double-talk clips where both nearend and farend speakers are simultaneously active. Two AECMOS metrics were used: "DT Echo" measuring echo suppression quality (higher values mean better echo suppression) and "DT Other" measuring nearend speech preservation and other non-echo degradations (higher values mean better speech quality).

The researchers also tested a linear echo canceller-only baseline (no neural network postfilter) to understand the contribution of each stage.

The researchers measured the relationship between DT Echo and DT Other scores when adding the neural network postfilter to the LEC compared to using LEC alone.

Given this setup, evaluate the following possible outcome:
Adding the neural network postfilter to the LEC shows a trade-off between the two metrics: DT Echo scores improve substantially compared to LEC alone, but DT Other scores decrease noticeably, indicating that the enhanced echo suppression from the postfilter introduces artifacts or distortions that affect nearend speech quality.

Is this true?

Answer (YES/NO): YES